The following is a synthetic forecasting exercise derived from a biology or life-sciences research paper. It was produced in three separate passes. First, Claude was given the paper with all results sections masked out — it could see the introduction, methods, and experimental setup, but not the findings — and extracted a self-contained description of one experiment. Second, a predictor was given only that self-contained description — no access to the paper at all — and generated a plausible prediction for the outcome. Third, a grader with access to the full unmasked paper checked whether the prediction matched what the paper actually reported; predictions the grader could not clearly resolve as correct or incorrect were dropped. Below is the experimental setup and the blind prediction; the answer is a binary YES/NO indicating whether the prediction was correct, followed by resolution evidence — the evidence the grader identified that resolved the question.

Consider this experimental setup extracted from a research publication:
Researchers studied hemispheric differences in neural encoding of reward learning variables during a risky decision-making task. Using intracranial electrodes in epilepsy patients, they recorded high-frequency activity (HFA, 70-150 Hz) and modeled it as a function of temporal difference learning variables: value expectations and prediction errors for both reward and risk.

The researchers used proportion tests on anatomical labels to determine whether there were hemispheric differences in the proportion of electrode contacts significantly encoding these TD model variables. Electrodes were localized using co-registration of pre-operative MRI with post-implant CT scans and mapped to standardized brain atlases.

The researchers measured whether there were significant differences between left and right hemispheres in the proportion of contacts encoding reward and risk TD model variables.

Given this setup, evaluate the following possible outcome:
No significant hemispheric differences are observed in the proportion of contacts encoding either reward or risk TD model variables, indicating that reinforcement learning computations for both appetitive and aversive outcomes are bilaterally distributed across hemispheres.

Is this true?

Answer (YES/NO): NO